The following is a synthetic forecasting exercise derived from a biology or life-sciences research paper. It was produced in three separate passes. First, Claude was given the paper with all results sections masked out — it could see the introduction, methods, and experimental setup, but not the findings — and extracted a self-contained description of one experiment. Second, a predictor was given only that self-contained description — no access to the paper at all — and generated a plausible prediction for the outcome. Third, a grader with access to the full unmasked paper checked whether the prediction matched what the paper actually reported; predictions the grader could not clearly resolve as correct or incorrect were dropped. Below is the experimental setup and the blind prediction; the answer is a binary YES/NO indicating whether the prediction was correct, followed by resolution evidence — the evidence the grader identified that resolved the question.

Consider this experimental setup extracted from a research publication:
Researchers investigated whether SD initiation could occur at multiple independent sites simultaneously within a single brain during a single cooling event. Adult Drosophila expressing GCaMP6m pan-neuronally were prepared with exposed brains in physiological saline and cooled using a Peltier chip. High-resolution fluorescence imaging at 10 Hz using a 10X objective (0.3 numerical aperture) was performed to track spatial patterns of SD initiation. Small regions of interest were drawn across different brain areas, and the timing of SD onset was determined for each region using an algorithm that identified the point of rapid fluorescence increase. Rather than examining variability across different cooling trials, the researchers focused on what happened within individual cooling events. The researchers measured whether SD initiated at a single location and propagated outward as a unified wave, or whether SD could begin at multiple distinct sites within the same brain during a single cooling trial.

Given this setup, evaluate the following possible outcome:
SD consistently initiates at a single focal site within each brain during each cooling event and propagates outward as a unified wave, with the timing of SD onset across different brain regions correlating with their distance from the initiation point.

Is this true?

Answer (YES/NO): NO